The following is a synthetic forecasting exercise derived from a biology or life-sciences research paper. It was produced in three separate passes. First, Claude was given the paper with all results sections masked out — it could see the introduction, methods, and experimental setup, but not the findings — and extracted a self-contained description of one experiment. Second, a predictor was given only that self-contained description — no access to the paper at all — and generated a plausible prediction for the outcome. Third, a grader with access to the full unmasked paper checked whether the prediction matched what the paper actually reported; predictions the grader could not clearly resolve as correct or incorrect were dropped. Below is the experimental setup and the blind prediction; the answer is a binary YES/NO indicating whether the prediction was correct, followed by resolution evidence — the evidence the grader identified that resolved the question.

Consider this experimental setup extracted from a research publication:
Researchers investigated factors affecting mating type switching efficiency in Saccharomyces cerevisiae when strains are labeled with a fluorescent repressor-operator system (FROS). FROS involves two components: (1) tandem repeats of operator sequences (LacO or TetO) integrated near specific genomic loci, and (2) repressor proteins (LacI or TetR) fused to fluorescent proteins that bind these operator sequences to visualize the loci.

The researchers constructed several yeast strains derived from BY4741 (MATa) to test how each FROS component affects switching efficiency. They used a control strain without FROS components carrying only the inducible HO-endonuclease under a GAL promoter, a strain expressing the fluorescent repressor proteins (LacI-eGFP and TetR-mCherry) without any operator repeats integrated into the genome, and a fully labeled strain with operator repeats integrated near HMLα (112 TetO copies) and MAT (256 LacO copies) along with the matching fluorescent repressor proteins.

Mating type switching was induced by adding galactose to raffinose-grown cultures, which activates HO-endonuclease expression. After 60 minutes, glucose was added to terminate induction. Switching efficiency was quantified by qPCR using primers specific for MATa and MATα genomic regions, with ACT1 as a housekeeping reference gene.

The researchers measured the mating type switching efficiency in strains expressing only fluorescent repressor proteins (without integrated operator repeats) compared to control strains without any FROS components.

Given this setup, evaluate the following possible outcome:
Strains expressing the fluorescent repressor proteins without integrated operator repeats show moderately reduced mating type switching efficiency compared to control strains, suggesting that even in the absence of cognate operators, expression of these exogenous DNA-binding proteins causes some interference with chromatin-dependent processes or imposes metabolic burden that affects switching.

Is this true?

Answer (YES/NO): YES